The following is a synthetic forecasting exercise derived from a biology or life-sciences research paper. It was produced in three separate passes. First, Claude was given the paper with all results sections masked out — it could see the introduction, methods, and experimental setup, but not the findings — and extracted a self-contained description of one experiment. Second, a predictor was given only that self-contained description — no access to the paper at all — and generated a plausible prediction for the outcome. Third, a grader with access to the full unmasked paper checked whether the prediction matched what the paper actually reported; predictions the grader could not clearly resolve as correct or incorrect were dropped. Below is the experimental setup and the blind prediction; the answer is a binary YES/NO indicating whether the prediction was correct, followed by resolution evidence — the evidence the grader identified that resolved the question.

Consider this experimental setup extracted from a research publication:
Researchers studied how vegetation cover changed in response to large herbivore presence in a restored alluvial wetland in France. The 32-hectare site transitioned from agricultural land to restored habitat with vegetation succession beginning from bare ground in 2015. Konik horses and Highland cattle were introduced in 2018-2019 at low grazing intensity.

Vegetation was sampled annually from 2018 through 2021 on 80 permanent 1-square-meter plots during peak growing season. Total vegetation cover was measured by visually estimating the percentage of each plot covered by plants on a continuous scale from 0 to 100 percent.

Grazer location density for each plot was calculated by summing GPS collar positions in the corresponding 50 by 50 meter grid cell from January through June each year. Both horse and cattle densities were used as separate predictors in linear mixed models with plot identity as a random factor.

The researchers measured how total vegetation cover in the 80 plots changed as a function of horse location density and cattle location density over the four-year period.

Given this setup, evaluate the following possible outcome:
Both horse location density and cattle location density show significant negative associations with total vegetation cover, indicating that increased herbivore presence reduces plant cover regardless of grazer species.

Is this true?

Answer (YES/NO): NO